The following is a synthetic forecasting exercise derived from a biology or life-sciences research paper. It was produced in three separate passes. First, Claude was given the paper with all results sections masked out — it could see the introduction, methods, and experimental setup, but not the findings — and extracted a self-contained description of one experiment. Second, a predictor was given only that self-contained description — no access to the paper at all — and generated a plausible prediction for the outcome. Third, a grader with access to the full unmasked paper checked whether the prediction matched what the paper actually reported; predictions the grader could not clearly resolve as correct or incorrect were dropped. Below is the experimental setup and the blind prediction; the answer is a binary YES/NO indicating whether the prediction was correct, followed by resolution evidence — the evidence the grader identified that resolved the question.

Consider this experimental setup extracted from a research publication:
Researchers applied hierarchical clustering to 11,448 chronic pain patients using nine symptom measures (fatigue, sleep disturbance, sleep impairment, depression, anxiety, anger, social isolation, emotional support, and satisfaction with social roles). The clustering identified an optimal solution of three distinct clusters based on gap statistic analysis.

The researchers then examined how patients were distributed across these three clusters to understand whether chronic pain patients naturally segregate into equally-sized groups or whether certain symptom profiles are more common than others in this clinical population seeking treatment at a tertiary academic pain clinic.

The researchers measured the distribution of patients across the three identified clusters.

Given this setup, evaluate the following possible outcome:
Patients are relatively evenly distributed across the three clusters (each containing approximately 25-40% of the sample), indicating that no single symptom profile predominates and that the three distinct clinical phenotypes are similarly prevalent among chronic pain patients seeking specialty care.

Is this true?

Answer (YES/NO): NO